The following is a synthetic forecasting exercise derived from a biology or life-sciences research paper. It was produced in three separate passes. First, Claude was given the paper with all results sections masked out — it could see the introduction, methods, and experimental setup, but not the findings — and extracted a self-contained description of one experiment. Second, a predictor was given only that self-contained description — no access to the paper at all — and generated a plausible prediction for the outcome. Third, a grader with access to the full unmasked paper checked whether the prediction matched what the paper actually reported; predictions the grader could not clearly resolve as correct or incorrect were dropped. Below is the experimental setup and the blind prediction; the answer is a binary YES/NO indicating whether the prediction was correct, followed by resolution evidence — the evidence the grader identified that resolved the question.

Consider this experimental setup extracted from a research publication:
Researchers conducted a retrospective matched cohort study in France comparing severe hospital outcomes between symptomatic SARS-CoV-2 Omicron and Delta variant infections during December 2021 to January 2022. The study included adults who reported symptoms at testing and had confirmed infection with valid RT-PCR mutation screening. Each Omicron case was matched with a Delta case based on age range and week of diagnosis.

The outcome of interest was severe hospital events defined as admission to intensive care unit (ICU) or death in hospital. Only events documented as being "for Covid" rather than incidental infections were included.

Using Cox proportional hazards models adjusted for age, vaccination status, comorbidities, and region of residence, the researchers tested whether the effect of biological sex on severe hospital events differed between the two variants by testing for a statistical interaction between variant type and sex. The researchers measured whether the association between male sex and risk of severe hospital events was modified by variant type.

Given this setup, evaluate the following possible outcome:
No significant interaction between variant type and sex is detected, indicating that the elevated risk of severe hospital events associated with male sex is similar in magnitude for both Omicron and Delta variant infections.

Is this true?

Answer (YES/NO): YES